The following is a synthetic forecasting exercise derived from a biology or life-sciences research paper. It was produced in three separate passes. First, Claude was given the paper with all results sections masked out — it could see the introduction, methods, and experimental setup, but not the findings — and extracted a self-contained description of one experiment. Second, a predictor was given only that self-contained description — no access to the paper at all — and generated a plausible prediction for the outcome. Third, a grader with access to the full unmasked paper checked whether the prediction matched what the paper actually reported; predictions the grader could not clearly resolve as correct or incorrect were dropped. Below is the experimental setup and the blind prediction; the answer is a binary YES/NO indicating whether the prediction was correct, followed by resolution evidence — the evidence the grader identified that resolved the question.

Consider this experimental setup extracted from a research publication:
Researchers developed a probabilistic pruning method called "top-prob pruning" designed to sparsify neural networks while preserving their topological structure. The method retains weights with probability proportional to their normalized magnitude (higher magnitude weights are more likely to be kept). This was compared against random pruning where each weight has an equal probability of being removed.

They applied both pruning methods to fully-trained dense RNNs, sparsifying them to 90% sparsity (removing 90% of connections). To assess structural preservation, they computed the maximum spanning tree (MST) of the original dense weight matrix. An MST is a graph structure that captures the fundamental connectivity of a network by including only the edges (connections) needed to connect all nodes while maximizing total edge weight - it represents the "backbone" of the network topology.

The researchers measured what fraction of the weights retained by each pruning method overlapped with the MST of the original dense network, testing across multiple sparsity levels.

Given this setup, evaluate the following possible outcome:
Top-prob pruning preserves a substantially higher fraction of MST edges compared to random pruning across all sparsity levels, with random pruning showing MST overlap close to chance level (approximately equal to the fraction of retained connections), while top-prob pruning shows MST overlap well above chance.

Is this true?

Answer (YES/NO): YES